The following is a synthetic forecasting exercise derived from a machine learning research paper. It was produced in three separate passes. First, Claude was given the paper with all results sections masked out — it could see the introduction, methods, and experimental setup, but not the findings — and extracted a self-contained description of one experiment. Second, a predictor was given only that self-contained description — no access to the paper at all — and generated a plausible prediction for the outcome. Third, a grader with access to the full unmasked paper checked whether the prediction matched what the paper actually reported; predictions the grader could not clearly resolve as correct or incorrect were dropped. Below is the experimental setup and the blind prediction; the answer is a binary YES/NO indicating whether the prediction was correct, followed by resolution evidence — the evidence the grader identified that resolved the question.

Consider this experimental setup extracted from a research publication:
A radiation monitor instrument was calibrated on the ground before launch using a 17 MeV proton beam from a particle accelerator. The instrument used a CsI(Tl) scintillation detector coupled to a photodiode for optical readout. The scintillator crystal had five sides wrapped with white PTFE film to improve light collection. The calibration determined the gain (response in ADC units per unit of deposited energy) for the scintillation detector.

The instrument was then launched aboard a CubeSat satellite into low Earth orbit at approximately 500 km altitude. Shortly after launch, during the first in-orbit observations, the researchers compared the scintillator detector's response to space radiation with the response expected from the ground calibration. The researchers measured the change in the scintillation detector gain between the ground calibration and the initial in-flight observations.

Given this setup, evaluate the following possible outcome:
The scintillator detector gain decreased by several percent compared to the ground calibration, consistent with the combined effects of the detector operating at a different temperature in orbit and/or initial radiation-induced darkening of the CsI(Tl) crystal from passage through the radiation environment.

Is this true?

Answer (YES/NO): NO